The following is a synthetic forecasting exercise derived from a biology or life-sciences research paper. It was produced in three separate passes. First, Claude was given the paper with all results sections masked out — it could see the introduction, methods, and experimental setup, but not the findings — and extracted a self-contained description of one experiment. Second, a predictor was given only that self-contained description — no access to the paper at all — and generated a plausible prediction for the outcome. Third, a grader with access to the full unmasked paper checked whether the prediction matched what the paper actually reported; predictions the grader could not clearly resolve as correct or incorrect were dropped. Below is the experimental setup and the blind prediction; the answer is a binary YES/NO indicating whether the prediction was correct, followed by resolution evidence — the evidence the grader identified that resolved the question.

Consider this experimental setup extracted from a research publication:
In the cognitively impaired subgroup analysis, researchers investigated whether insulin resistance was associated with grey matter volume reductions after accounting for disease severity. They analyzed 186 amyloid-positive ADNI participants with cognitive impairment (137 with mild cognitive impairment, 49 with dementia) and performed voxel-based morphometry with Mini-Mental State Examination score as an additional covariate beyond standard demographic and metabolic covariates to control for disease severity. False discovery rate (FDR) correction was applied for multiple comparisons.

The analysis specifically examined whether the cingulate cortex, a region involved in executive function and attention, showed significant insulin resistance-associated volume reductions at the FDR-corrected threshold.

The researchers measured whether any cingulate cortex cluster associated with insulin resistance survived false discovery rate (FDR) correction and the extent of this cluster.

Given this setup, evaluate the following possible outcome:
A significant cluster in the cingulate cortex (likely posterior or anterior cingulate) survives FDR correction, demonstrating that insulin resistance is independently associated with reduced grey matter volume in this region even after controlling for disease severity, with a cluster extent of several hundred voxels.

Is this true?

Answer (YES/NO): NO